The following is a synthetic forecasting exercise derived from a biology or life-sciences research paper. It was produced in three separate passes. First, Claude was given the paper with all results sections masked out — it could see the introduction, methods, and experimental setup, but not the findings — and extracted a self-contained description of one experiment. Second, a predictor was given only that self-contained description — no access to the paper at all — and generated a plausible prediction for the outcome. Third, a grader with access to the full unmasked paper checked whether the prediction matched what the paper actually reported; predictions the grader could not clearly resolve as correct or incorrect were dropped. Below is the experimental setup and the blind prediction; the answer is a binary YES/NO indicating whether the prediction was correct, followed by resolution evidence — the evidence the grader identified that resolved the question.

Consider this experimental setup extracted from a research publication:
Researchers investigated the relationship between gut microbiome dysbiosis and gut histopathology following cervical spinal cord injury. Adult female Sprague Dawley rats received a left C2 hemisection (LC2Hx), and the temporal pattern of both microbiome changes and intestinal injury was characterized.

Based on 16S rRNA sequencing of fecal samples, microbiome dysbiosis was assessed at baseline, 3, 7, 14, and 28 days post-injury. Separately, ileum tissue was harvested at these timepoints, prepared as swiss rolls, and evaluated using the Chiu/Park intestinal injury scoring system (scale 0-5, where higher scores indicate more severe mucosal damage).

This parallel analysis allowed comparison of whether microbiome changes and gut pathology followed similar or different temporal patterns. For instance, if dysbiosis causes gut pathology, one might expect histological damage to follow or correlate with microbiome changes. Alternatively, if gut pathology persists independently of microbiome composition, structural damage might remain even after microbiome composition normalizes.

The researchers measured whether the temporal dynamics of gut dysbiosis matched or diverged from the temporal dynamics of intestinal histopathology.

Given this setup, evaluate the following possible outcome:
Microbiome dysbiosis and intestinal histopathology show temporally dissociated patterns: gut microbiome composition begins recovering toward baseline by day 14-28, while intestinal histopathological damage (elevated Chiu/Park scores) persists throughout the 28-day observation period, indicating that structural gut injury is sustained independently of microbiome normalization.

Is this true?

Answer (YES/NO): NO